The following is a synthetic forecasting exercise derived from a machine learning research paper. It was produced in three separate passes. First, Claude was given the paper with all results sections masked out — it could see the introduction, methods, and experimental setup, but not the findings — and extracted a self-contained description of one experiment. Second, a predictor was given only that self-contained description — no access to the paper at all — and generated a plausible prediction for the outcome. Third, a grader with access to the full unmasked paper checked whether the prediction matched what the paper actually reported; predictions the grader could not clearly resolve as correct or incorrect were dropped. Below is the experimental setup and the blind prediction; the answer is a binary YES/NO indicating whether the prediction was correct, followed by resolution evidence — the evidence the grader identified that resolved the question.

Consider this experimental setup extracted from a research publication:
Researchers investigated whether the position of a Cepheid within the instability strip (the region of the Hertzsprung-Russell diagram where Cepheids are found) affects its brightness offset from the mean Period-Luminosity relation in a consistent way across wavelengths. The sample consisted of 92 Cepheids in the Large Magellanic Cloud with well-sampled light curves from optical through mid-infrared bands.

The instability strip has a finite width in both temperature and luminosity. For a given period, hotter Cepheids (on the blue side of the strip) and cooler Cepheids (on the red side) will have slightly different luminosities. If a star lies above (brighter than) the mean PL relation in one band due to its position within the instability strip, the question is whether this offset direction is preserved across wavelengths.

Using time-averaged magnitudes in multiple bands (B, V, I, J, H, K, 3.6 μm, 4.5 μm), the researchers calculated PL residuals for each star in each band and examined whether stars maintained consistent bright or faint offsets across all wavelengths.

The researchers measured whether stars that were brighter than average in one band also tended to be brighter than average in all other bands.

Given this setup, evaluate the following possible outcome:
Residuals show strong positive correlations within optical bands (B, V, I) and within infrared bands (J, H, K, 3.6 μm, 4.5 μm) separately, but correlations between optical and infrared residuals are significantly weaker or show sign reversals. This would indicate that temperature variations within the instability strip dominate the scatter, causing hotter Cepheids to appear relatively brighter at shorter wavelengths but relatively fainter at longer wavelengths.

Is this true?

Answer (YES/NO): NO